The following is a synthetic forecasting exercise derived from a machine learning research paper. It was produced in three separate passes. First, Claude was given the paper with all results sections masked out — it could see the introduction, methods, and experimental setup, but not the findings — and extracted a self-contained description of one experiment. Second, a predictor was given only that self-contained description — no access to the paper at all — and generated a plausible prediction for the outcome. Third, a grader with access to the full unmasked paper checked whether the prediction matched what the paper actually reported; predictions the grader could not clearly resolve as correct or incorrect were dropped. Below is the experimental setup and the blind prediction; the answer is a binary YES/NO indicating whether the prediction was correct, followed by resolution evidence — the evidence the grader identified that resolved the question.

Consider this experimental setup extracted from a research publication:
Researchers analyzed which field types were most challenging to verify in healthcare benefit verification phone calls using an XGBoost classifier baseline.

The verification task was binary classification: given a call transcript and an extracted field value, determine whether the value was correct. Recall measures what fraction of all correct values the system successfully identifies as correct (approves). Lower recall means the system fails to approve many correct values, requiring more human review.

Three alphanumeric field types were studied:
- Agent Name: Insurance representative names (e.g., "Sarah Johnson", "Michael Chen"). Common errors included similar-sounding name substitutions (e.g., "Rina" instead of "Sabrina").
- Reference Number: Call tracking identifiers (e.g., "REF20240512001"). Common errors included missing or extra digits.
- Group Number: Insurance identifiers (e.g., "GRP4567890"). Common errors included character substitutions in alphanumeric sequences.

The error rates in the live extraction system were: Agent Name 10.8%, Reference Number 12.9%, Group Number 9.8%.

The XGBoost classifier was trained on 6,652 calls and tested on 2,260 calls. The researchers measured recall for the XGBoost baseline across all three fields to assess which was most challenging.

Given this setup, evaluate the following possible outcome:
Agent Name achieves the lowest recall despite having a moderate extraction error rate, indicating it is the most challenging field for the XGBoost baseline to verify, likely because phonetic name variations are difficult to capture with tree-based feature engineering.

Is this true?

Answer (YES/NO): YES